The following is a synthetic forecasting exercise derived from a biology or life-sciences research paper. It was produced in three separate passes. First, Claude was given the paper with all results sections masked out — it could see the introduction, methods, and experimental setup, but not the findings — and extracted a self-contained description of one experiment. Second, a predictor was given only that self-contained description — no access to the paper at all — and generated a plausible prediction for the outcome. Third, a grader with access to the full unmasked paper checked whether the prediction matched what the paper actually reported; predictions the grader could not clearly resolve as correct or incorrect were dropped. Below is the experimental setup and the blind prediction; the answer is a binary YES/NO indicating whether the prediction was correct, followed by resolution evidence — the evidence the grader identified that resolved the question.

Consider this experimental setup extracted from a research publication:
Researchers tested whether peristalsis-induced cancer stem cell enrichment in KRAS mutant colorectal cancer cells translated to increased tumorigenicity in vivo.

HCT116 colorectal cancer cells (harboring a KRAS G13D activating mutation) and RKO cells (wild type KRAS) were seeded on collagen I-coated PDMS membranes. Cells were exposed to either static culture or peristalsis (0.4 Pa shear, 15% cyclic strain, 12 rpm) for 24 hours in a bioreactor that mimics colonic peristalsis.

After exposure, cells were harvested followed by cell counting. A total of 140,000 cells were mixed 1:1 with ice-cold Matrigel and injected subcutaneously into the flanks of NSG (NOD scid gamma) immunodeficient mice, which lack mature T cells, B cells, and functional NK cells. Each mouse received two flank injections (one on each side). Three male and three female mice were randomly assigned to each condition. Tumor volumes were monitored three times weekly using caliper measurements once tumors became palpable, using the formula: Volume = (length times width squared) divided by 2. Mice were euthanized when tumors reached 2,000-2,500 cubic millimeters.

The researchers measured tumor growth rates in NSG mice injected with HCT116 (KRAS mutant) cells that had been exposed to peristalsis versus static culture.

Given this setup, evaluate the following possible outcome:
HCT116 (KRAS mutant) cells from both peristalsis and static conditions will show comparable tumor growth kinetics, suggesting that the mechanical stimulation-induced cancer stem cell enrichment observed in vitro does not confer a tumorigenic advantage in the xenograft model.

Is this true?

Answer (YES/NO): NO